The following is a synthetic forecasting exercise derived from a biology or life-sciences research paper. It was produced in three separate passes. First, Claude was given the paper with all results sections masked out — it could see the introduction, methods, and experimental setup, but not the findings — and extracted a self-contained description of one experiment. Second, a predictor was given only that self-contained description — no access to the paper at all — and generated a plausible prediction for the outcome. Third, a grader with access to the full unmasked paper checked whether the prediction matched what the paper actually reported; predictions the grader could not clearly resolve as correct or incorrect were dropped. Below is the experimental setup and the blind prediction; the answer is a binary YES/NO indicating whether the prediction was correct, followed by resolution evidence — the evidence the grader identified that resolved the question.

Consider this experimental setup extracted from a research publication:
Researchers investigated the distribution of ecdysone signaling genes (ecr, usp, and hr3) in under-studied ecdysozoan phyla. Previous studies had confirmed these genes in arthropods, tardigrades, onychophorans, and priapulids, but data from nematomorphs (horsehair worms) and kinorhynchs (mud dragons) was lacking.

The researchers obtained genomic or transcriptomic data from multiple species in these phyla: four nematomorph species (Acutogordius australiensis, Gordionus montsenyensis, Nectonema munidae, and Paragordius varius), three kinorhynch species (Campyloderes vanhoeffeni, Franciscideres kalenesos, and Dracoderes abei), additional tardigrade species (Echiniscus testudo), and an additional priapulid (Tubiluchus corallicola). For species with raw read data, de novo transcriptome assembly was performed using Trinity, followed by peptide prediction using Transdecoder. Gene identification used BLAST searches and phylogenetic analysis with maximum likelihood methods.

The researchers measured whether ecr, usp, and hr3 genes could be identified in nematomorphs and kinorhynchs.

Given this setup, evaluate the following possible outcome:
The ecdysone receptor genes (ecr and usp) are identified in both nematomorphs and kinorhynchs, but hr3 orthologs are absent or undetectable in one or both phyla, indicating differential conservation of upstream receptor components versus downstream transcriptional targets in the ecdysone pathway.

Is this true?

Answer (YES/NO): NO